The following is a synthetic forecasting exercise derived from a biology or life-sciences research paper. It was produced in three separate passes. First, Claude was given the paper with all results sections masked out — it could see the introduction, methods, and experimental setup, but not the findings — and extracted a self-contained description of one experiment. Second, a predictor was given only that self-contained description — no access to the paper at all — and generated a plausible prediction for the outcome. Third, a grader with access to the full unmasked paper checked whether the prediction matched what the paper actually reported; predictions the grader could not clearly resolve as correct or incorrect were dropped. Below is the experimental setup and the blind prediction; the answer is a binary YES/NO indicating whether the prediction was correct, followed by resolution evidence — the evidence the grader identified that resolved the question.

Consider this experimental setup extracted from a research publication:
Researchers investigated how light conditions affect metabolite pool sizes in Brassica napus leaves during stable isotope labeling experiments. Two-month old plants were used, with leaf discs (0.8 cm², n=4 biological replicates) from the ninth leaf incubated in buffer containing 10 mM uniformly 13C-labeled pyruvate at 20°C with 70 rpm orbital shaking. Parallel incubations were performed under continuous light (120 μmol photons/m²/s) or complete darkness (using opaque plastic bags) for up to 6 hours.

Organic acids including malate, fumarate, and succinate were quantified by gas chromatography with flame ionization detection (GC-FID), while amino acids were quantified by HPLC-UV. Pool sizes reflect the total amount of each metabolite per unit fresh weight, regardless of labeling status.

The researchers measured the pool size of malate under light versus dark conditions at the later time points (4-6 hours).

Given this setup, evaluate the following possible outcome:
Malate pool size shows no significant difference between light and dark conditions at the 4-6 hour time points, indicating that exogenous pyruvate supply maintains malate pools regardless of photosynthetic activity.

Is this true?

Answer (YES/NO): YES